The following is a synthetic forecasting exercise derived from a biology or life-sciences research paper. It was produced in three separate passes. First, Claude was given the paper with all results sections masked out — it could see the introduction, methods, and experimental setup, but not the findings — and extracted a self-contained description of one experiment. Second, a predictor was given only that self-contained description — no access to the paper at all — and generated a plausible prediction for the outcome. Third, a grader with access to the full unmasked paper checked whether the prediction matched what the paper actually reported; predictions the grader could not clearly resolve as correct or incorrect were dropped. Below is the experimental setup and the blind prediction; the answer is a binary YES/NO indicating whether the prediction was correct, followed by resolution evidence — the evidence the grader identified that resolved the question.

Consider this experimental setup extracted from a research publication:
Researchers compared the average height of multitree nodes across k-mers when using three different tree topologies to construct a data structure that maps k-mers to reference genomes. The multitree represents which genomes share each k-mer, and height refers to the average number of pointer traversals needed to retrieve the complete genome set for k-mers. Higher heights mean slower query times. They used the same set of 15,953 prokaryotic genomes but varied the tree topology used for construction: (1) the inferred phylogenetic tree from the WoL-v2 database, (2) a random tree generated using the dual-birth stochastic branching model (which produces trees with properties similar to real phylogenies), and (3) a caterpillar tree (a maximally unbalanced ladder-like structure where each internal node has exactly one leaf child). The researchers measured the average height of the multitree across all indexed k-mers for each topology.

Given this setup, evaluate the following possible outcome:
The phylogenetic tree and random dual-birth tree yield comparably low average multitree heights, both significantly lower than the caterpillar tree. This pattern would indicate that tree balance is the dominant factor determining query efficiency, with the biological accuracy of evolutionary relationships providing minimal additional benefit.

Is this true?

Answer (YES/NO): NO